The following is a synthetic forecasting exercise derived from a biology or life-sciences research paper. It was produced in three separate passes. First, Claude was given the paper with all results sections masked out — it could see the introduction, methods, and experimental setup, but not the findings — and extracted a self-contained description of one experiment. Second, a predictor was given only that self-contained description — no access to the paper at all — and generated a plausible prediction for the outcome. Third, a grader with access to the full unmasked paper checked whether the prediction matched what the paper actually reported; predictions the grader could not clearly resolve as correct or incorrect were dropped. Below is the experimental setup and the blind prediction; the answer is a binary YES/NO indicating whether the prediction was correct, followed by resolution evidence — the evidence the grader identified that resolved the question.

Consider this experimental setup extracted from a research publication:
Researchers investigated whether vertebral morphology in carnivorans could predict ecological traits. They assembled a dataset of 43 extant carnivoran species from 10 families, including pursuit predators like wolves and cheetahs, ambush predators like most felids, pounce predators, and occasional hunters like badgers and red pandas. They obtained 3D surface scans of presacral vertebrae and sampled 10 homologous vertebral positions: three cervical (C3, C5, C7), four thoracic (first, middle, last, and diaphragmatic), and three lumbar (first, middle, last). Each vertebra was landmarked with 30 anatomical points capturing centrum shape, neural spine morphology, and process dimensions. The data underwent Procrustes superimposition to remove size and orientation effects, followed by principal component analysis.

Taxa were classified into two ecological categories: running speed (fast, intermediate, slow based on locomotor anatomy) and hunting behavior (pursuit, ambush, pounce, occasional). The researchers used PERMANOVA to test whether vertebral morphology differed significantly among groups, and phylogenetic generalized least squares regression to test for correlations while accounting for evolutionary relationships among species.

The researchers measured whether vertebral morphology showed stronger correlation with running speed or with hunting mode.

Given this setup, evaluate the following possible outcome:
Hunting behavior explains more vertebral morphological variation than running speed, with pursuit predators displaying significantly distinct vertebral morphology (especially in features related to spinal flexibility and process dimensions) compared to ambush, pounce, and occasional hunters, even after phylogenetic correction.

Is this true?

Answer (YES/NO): NO